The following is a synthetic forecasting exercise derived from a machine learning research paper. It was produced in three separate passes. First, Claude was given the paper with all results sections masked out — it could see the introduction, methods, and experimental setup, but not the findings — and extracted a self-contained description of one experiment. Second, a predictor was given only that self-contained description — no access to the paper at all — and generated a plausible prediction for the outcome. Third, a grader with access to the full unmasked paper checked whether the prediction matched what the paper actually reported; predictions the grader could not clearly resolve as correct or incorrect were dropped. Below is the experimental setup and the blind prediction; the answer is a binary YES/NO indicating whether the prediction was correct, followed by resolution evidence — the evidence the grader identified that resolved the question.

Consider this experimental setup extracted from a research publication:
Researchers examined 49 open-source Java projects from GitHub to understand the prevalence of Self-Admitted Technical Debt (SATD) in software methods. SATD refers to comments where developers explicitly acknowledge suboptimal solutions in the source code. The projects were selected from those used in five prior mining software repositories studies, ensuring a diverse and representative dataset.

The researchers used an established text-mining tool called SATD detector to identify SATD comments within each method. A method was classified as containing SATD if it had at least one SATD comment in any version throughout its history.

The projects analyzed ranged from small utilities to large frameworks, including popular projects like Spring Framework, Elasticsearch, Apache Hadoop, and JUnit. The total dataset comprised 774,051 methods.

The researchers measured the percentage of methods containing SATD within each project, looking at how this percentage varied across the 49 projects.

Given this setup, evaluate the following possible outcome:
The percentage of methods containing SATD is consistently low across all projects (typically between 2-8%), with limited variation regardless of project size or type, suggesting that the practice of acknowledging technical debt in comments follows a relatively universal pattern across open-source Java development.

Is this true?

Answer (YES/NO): NO